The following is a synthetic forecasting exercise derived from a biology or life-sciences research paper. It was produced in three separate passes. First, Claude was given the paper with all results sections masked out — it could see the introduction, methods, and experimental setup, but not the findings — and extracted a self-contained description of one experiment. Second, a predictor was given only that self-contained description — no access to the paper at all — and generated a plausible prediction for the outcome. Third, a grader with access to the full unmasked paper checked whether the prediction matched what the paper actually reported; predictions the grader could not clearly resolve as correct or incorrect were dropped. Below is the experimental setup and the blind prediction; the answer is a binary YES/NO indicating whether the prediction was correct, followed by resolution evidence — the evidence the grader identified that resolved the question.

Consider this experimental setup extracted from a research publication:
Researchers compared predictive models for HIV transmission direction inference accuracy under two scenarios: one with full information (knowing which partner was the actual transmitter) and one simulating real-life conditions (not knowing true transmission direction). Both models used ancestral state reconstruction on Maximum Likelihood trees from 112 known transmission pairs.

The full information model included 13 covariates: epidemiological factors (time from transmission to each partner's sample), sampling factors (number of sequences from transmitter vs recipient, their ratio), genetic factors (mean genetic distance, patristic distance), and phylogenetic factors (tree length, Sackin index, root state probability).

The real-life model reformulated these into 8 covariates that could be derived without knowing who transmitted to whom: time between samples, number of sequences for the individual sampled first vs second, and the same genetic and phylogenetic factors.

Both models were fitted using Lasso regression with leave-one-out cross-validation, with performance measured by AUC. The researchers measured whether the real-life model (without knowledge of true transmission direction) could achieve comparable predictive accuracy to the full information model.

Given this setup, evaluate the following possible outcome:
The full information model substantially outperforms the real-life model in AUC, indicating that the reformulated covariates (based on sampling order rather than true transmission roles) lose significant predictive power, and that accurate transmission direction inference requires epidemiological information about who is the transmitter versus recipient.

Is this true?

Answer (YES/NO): NO